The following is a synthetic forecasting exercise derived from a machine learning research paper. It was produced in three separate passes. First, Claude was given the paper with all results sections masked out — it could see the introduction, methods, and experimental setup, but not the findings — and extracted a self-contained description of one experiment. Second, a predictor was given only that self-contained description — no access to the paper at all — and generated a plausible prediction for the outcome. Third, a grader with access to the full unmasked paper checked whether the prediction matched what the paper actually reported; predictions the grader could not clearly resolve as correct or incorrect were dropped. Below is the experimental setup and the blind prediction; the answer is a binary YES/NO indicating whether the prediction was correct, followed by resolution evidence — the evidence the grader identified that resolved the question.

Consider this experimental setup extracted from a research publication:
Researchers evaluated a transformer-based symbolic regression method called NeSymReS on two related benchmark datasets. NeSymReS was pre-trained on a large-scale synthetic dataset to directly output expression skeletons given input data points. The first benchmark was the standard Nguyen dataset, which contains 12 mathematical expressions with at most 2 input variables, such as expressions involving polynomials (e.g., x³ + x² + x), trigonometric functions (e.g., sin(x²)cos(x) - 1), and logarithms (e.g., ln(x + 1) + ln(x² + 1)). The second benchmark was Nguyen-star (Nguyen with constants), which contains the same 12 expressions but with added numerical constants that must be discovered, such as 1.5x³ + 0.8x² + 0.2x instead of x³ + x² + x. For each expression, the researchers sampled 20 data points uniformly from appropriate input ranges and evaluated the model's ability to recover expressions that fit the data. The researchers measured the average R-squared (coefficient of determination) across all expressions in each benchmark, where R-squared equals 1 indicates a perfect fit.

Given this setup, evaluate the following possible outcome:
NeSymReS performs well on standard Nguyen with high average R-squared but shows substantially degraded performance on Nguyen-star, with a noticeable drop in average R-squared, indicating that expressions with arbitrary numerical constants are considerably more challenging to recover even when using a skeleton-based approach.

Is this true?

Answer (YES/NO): YES